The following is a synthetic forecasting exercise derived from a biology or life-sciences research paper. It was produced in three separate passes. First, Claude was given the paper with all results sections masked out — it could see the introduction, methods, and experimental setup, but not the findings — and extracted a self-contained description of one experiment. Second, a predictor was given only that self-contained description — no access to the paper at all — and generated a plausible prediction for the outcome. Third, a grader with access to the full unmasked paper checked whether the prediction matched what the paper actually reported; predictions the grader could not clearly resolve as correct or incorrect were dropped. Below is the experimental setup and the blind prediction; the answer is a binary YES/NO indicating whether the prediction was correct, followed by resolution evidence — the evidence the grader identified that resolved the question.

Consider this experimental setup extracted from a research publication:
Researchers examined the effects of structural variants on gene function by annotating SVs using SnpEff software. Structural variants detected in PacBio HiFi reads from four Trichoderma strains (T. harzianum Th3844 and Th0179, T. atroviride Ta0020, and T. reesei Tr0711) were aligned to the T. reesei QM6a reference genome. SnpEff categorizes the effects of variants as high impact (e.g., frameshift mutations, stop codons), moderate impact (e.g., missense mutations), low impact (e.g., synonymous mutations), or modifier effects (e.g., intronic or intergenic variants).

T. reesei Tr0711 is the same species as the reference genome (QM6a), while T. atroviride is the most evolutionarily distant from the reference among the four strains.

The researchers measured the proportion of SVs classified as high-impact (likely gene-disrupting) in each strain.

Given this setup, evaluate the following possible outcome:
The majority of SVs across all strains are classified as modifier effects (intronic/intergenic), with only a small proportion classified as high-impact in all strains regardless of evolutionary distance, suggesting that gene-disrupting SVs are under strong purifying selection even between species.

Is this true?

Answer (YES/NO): NO